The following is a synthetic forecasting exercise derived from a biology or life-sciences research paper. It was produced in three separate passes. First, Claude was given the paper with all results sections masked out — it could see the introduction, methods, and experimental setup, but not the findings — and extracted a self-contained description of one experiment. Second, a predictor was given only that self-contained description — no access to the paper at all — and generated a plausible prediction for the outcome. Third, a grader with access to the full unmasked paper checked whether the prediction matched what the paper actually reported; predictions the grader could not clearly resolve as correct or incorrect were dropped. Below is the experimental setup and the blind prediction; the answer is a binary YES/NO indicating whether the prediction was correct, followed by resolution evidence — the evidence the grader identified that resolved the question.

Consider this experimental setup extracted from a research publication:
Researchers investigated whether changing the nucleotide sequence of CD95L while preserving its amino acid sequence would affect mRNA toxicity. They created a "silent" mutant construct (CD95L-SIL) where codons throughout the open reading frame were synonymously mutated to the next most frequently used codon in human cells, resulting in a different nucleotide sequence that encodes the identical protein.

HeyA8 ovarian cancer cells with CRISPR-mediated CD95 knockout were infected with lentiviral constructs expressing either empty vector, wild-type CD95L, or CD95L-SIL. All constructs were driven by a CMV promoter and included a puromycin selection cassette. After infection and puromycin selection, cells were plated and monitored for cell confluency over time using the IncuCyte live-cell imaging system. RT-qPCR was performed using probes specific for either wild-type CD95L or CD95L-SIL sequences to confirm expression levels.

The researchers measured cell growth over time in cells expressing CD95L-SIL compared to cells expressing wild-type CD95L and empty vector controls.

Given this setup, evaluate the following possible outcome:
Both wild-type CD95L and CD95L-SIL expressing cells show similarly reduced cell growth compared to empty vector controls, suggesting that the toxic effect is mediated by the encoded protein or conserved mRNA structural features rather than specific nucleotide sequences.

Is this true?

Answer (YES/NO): NO